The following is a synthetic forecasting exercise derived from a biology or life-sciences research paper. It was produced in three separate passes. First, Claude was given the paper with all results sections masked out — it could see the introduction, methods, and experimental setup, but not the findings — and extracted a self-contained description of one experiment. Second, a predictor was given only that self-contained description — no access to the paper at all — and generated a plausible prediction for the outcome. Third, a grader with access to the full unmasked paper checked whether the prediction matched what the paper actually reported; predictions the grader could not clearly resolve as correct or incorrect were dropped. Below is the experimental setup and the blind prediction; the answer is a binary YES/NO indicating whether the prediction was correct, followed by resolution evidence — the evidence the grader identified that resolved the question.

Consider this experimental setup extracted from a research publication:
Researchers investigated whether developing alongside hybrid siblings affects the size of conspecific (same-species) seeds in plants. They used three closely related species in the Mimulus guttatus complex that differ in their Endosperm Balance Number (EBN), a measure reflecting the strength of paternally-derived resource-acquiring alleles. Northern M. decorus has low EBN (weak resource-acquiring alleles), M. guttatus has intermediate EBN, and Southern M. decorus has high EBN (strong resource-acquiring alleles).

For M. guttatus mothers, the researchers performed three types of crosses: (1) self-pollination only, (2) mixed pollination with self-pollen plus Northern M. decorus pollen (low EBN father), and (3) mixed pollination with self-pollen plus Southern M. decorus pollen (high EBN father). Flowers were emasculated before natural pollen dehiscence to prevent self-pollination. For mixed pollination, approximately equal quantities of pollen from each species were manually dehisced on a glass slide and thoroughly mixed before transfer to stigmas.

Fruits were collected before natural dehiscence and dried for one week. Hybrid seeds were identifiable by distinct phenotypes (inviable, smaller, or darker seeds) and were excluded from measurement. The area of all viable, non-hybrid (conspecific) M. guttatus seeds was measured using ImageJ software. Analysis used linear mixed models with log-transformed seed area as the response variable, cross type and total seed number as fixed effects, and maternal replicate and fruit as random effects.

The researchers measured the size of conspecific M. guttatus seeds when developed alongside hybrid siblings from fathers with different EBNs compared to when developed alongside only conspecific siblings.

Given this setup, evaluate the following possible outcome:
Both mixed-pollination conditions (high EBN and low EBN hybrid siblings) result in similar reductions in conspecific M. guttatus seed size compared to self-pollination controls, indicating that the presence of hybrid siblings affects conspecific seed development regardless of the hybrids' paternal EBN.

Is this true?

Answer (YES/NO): NO